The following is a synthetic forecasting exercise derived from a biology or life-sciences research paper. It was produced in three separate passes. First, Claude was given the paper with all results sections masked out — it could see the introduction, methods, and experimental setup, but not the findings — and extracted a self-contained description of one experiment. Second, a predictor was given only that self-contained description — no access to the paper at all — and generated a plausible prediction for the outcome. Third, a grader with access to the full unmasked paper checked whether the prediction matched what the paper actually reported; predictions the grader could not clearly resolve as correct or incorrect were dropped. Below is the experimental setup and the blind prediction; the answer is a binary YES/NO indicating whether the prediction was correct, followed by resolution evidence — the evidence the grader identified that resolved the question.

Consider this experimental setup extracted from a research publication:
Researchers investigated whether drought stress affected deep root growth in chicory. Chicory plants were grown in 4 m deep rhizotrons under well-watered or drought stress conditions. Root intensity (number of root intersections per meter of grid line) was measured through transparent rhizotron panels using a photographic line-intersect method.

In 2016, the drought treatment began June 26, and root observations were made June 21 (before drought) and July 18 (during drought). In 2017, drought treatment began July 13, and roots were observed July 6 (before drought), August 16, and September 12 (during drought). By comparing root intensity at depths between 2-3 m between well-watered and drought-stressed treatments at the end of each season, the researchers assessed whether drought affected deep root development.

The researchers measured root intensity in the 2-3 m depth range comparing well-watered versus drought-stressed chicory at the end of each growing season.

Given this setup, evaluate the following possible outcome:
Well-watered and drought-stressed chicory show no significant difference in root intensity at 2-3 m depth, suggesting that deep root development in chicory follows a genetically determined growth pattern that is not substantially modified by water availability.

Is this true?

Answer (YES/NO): YES